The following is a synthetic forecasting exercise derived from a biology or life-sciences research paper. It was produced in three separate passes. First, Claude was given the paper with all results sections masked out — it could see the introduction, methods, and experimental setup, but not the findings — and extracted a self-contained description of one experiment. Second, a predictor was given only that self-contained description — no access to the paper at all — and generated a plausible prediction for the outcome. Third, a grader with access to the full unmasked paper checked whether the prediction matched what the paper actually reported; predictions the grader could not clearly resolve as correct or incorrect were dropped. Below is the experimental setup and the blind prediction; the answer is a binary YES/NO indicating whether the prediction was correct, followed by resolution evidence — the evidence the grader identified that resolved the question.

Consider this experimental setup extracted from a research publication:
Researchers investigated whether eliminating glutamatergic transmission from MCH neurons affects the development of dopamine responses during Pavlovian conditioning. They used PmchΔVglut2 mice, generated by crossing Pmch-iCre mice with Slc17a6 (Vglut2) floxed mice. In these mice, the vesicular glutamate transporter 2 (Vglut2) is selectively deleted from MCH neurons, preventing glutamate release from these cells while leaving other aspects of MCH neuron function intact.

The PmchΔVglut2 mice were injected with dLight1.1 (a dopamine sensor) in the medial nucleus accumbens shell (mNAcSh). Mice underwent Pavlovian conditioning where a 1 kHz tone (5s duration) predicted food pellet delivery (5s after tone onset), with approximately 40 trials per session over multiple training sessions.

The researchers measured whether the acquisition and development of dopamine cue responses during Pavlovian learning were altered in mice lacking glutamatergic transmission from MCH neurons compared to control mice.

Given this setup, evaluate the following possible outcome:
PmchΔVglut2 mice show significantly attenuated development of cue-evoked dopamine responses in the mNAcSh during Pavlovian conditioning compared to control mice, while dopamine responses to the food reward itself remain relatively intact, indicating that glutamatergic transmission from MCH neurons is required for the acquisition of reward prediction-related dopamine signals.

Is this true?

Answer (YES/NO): NO